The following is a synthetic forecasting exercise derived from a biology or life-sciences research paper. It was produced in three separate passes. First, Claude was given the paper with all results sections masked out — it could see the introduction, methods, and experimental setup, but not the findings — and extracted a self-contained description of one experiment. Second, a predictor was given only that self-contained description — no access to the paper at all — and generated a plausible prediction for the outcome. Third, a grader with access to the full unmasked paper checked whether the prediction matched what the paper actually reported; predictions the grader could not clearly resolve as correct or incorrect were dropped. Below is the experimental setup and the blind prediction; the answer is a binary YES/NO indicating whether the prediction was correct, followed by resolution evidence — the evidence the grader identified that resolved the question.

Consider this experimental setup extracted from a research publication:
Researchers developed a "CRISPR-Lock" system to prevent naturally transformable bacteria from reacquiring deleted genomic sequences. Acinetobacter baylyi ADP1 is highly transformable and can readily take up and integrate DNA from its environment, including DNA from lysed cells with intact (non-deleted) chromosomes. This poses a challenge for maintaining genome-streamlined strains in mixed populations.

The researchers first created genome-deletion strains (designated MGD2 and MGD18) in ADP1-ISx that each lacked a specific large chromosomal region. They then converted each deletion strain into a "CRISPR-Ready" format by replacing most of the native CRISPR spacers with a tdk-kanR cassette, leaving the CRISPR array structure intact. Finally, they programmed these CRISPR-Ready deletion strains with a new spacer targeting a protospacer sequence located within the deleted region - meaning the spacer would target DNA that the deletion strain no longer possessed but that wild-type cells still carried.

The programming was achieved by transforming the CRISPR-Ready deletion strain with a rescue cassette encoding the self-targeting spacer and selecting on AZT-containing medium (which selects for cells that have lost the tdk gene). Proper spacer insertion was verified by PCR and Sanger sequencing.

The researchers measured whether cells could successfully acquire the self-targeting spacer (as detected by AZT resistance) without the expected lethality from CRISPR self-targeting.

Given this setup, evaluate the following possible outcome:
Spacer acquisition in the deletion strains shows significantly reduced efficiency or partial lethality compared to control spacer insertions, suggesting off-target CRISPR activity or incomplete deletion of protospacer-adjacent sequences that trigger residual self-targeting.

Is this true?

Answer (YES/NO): NO